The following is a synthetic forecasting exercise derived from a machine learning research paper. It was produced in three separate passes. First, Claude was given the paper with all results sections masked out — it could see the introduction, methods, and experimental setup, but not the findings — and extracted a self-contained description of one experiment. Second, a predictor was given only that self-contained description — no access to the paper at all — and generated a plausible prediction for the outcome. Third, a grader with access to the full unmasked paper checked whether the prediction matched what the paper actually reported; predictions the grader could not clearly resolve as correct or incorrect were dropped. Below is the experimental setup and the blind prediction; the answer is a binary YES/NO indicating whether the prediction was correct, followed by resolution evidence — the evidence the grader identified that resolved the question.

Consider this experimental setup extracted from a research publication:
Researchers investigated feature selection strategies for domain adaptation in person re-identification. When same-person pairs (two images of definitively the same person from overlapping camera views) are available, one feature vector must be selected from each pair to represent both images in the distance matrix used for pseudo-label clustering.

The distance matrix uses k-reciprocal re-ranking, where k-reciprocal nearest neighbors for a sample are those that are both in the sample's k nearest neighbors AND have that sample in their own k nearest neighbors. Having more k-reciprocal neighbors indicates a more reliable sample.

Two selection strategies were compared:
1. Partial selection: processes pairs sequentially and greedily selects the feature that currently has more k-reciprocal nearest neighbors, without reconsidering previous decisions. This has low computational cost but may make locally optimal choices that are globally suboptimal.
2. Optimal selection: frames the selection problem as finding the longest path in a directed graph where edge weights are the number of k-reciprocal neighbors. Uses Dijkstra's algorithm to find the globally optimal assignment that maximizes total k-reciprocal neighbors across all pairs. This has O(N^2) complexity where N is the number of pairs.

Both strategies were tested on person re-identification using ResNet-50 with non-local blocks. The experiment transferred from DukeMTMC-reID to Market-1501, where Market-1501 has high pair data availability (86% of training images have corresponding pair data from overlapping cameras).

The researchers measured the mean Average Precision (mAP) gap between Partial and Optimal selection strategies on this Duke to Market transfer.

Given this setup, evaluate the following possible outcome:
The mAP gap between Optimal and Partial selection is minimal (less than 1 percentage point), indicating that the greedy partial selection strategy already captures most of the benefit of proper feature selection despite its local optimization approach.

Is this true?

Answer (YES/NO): YES